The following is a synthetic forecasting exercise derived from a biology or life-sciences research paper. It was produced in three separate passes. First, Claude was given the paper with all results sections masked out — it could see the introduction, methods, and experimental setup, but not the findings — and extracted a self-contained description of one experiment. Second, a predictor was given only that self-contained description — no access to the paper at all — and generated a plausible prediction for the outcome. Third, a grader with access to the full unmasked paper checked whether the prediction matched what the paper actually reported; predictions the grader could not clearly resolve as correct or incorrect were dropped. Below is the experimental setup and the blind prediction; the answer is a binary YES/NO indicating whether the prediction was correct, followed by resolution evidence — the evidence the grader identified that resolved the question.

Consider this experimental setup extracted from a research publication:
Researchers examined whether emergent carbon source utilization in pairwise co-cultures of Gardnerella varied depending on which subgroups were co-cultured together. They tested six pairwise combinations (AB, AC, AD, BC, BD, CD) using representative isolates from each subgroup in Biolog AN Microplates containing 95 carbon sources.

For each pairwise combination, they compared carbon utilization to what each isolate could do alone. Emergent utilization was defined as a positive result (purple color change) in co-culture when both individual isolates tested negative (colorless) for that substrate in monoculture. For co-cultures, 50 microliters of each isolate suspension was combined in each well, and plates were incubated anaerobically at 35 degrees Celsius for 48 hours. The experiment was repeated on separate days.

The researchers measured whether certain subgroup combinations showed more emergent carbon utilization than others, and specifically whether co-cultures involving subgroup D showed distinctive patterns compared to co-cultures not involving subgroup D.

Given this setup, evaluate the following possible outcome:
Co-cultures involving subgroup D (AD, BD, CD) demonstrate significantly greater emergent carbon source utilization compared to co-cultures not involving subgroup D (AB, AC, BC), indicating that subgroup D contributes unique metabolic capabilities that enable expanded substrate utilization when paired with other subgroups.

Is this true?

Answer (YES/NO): NO